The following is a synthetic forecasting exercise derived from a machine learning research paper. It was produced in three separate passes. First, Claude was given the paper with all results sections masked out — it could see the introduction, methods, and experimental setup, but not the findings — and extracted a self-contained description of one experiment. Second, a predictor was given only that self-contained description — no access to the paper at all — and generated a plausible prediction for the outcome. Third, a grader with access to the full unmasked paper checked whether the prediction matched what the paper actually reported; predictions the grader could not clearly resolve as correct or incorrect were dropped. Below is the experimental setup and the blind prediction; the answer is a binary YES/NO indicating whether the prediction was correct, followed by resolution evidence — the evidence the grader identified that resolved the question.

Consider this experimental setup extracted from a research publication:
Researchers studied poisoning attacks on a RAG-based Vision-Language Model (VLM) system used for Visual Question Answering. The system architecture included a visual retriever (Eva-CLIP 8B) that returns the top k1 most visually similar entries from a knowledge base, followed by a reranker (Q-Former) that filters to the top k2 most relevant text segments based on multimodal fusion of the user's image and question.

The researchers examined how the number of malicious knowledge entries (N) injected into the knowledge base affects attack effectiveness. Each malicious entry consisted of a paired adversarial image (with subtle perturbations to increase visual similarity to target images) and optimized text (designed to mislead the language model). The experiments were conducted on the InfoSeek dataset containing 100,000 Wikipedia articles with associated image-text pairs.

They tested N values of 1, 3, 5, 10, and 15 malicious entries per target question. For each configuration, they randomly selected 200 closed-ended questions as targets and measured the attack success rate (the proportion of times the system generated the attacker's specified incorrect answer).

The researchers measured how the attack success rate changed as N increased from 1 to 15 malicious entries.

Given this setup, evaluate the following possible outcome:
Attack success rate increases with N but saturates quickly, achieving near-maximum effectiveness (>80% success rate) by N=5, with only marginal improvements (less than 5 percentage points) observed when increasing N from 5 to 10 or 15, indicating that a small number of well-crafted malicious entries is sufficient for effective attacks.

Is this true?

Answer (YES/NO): YES